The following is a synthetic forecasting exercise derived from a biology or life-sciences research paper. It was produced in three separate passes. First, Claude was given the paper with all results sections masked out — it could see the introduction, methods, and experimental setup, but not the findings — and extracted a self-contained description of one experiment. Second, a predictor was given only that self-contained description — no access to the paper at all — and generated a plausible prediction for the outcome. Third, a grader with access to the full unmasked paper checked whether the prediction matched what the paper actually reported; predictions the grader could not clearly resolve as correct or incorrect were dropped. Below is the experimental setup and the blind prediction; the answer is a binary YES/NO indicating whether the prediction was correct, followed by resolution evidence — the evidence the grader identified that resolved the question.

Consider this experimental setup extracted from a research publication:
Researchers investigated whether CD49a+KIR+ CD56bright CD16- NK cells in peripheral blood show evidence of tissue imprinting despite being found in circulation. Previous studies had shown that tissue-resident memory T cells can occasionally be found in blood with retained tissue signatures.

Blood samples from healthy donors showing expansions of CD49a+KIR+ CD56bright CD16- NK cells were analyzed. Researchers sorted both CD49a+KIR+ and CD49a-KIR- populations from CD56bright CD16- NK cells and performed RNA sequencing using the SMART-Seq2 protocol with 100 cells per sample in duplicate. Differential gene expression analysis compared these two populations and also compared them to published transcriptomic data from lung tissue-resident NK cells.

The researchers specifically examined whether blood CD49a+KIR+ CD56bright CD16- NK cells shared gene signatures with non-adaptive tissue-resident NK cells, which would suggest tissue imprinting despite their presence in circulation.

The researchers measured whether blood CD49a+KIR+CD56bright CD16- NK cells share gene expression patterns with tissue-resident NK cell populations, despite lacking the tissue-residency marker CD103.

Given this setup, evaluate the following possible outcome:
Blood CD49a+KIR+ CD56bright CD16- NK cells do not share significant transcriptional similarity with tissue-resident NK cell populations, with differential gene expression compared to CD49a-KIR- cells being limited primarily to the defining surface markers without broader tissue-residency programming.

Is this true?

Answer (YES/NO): NO